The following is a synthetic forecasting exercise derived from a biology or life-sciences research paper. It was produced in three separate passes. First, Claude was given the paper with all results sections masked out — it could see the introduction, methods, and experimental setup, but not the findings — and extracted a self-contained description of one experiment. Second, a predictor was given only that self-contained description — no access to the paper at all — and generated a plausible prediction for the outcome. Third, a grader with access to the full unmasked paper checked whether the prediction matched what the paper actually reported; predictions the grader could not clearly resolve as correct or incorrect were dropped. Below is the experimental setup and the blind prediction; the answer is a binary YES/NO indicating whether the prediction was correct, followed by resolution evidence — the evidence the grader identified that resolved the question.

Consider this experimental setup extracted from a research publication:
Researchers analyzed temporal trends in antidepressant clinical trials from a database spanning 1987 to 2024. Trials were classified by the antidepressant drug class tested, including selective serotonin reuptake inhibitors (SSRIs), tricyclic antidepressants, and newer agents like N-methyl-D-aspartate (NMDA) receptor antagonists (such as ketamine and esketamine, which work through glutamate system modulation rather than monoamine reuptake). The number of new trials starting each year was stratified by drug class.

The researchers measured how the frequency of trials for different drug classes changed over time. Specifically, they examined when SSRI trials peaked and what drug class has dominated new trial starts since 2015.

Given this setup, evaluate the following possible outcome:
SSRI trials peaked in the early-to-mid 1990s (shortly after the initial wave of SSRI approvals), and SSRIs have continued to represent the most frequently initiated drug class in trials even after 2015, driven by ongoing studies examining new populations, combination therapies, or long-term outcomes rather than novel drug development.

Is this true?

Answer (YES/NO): NO